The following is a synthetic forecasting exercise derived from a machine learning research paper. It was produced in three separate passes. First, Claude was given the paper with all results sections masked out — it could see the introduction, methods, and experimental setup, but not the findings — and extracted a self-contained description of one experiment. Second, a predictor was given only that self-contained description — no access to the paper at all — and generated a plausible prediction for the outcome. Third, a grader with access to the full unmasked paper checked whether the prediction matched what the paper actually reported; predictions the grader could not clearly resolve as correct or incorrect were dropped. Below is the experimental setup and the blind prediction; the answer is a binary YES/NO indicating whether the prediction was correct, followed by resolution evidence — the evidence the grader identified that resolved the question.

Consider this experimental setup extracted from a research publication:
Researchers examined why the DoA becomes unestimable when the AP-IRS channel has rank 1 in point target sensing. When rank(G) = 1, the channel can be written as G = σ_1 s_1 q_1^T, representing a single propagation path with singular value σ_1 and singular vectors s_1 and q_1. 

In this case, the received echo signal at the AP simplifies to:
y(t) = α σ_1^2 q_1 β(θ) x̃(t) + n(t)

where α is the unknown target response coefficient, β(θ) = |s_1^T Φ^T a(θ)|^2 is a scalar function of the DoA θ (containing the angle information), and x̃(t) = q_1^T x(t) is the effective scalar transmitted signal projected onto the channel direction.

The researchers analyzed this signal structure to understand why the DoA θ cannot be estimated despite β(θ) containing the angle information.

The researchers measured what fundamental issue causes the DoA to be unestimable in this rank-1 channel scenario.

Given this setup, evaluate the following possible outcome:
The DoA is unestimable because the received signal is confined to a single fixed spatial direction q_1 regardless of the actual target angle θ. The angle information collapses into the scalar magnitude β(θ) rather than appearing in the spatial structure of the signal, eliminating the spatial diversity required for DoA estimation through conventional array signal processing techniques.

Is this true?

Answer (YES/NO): NO